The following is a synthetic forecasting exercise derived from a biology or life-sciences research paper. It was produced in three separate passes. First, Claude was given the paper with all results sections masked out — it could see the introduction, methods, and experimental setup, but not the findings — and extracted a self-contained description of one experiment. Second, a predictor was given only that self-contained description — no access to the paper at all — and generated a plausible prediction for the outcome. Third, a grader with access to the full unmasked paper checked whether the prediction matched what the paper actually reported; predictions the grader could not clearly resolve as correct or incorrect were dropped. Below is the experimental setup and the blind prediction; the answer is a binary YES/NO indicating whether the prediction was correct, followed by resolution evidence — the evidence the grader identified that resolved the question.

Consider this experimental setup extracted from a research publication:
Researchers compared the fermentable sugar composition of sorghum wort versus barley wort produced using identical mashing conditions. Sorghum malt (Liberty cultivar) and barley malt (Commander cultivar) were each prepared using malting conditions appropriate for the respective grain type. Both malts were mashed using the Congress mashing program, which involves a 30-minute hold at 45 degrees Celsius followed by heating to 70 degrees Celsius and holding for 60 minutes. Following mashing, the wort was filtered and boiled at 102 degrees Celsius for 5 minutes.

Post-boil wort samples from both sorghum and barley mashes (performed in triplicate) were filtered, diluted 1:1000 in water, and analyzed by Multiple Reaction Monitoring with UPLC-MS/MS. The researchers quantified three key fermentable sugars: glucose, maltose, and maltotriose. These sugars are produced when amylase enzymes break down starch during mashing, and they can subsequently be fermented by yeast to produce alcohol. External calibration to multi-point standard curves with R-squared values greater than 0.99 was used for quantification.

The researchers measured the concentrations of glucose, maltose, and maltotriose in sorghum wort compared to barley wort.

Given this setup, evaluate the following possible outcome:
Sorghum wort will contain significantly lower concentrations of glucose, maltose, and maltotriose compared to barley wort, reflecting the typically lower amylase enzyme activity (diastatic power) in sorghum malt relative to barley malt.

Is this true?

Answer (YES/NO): NO